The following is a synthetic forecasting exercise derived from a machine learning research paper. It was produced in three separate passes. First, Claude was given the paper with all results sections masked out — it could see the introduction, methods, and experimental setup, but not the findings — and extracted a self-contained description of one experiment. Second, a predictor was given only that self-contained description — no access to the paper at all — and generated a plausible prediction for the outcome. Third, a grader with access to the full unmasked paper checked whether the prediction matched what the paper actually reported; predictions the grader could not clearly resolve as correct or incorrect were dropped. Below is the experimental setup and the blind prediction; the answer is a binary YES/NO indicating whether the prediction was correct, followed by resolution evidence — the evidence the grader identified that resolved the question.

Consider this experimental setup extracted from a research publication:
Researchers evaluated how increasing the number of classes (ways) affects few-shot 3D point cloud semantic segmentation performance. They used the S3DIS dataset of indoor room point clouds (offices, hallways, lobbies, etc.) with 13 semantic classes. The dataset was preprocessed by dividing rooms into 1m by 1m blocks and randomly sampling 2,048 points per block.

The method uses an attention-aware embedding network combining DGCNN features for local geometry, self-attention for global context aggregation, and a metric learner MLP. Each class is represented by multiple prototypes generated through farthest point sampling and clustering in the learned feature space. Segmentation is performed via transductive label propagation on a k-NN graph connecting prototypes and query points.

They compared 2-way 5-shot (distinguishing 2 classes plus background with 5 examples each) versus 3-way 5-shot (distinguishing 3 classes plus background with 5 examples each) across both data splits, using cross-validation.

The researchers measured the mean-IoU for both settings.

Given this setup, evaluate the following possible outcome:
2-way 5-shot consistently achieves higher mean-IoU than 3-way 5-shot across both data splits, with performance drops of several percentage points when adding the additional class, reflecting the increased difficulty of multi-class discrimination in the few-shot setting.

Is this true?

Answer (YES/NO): YES